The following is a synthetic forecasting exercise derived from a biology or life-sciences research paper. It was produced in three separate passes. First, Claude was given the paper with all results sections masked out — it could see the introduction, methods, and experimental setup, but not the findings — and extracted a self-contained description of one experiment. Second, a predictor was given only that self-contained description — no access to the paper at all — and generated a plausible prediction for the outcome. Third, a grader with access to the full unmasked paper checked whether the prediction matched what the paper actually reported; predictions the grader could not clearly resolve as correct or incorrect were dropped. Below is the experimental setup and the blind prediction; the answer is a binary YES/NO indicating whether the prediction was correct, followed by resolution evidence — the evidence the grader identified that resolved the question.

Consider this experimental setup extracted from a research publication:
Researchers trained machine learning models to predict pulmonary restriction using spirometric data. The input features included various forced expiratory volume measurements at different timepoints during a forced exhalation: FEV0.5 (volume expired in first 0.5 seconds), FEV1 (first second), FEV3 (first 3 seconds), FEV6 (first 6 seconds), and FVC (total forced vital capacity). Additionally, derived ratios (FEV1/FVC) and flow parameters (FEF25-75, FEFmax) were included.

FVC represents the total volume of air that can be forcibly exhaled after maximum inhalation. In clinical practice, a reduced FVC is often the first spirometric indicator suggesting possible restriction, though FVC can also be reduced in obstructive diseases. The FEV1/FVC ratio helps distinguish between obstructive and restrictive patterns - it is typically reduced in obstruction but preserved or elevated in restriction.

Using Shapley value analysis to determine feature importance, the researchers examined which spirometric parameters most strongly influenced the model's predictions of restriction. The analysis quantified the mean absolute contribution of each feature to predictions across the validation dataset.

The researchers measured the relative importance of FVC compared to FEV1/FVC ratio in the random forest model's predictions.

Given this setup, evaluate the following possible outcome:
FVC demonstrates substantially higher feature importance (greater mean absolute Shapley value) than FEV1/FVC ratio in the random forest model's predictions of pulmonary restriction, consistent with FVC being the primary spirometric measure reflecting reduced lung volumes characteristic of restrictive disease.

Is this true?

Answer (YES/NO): YES